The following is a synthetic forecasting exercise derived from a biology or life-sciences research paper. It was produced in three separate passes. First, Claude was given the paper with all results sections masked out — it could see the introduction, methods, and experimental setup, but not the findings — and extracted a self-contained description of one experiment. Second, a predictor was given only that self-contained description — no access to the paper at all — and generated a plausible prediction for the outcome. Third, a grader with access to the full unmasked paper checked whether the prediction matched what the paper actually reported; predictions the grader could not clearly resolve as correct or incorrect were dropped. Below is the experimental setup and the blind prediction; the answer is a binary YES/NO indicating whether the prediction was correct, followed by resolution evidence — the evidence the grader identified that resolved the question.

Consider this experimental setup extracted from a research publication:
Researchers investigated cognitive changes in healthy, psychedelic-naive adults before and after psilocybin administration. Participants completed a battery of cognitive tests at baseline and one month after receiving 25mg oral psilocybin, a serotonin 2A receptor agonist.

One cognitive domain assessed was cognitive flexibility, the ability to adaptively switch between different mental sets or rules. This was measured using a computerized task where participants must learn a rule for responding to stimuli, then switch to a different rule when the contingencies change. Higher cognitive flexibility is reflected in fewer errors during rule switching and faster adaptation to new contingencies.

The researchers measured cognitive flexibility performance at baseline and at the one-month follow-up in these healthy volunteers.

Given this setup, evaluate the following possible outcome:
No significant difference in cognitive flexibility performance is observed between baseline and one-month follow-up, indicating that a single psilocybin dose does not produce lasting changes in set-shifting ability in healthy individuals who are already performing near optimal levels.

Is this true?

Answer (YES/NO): NO